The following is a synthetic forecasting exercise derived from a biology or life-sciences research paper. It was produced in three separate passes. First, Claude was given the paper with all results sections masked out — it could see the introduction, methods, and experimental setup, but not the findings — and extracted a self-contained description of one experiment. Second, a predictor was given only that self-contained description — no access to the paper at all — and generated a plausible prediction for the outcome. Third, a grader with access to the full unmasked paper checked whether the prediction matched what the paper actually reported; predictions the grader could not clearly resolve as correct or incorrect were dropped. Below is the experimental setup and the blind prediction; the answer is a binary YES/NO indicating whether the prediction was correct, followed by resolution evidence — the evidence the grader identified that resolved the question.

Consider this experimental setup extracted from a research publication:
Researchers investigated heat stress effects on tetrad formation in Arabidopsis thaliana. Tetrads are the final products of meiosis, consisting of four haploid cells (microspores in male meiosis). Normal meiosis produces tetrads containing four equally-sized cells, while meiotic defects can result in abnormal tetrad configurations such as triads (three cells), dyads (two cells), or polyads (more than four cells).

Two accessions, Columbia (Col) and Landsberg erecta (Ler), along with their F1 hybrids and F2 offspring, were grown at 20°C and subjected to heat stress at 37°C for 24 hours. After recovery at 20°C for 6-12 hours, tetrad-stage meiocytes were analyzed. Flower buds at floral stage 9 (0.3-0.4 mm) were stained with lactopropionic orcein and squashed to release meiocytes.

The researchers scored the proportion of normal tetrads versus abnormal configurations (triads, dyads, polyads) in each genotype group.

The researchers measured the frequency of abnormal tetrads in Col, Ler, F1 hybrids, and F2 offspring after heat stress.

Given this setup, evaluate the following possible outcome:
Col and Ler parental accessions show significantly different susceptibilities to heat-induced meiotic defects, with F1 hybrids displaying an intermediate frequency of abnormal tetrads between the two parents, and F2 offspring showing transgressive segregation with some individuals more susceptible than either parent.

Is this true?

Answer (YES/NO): YES